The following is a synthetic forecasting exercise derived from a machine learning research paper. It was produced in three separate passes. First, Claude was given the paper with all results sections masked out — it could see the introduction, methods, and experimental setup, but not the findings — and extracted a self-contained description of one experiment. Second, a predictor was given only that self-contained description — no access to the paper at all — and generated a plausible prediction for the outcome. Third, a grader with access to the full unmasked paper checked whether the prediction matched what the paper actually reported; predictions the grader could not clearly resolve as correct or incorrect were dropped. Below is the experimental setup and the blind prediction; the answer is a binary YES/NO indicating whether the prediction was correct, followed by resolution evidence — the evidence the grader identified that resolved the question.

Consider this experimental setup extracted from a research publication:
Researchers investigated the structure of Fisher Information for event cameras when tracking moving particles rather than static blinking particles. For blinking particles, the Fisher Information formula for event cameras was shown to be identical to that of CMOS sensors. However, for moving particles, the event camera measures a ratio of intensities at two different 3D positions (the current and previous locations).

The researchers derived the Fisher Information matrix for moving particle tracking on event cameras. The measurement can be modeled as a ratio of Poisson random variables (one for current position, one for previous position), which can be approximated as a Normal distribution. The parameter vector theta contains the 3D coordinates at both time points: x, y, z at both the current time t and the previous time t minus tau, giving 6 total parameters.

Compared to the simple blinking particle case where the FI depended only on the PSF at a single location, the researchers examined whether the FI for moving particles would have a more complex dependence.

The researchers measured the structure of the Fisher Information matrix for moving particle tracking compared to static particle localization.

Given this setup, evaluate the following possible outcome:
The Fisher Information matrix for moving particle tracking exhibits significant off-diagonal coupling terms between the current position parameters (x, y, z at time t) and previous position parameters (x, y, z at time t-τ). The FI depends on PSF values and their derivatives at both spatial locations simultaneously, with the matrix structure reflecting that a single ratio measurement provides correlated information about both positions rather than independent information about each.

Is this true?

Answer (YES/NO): YES